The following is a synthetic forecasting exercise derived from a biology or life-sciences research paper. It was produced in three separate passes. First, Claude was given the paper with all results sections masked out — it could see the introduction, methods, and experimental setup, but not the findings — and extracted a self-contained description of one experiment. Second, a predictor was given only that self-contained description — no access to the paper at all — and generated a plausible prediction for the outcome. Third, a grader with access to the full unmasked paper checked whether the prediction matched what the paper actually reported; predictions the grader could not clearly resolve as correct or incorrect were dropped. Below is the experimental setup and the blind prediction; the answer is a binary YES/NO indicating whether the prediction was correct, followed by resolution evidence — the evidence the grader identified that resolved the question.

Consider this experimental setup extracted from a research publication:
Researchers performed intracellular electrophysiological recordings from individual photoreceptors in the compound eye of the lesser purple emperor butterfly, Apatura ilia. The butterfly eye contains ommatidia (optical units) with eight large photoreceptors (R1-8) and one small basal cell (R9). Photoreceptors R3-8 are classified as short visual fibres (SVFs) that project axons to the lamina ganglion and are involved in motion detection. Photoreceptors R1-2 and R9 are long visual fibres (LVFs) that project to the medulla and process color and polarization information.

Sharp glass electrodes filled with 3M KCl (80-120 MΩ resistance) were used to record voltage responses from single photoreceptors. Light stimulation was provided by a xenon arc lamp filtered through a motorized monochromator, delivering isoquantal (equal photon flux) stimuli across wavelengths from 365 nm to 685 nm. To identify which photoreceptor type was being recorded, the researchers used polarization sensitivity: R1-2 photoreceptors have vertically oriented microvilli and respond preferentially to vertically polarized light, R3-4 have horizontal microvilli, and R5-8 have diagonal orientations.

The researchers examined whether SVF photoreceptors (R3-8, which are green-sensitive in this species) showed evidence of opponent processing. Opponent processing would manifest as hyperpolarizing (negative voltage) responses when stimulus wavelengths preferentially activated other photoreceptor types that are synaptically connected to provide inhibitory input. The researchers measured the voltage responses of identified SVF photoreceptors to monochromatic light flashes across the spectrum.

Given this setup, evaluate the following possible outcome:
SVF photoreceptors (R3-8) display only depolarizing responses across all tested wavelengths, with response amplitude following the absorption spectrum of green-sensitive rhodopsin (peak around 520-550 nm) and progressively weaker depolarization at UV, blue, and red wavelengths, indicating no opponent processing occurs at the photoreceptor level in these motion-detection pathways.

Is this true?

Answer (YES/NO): YES